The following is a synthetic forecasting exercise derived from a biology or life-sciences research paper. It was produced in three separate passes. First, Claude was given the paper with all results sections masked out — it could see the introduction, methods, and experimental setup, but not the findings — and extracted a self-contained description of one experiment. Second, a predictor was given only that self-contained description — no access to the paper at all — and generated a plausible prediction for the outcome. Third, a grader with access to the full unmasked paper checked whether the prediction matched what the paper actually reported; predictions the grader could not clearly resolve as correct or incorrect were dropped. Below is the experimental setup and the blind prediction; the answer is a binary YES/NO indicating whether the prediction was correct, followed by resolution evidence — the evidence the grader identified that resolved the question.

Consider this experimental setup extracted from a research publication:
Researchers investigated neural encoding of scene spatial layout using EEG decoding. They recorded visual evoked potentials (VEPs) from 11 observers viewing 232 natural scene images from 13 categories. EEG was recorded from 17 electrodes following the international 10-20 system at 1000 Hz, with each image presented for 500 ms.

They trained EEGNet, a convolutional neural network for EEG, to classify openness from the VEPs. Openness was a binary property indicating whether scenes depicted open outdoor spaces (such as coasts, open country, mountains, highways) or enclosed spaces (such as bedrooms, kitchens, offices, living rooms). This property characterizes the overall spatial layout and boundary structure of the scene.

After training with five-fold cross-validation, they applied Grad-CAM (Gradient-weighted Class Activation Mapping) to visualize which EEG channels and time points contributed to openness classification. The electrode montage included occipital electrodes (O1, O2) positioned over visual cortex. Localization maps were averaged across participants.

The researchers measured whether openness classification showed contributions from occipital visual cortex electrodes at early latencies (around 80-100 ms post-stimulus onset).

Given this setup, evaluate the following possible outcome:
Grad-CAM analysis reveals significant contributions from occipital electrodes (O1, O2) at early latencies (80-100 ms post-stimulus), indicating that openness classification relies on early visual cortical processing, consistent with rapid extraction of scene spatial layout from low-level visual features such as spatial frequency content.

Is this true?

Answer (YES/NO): YES